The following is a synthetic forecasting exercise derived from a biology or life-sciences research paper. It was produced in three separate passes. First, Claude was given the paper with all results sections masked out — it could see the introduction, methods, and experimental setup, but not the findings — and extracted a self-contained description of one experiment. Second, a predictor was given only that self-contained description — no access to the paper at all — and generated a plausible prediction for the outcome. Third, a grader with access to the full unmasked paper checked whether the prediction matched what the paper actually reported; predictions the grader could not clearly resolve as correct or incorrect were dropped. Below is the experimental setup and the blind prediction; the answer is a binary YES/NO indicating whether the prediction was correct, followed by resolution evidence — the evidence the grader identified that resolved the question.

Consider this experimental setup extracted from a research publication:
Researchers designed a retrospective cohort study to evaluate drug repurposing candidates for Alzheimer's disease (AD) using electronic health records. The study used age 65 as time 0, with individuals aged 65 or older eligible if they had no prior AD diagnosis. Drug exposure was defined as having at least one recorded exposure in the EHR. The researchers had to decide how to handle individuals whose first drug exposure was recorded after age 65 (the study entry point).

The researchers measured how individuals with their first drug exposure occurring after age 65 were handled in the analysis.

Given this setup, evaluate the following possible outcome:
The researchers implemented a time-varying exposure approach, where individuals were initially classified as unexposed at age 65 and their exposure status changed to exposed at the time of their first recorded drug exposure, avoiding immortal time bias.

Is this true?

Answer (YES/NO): NO